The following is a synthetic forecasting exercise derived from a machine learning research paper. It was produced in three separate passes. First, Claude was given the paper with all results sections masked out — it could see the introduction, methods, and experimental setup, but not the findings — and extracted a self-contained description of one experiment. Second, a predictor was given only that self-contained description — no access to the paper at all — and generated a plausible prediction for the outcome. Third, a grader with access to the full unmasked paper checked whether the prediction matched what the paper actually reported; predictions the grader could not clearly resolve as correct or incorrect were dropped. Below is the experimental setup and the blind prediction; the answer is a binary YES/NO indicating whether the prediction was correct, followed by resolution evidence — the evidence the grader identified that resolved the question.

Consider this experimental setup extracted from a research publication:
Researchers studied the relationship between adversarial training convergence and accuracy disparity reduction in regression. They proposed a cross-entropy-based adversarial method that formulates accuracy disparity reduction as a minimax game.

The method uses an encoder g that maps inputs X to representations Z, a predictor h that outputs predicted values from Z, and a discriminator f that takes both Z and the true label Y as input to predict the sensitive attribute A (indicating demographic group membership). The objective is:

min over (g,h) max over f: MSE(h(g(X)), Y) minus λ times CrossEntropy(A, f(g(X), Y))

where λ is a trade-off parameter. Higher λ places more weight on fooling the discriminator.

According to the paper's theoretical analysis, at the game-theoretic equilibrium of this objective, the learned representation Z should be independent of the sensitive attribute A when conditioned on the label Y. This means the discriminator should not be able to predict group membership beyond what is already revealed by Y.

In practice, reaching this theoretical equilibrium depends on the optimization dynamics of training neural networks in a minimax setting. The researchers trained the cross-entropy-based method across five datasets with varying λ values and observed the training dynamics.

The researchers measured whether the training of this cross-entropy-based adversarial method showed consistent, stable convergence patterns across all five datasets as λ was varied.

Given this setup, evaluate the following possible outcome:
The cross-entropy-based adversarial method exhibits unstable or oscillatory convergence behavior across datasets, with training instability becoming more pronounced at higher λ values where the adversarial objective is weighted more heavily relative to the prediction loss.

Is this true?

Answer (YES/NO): YES